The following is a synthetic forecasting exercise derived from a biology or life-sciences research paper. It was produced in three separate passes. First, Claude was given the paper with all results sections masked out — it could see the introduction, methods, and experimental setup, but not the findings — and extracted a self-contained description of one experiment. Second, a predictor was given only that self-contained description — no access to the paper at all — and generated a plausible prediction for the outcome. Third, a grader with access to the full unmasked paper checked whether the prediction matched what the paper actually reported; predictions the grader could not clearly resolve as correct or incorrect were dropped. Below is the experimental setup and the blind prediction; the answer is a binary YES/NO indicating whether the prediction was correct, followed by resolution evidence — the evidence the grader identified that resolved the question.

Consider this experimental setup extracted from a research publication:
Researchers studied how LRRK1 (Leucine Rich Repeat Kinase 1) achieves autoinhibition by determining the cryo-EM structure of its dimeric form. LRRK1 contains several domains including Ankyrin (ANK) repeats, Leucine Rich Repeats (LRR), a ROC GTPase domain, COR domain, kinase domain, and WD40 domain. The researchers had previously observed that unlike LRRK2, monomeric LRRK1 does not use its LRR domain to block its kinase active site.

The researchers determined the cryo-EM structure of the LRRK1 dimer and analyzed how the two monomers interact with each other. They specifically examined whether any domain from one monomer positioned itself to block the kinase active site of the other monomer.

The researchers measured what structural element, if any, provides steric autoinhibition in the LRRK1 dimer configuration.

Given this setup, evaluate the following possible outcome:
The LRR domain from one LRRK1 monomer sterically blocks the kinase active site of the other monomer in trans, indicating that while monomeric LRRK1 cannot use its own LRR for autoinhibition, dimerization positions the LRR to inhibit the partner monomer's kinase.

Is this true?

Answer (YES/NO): NO